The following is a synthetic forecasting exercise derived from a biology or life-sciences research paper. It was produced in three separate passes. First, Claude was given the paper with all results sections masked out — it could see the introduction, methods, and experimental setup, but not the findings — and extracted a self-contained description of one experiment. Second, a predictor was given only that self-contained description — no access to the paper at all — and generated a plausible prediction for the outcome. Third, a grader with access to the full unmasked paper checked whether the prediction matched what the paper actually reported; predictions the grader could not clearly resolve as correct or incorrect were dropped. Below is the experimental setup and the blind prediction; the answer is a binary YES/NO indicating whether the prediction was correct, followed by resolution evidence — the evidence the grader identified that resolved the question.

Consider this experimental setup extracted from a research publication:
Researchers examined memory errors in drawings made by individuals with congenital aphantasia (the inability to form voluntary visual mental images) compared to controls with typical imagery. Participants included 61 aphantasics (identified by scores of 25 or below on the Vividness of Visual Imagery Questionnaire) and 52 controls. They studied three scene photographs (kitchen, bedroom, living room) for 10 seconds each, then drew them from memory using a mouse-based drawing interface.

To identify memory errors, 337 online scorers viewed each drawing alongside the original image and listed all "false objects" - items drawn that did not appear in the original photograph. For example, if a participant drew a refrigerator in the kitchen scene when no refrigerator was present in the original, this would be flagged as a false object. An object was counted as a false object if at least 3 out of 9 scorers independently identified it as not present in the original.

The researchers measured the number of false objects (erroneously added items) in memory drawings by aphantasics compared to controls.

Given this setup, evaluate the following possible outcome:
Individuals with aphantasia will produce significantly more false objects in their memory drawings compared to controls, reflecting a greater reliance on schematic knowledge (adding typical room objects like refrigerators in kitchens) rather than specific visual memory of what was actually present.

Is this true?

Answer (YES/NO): NO